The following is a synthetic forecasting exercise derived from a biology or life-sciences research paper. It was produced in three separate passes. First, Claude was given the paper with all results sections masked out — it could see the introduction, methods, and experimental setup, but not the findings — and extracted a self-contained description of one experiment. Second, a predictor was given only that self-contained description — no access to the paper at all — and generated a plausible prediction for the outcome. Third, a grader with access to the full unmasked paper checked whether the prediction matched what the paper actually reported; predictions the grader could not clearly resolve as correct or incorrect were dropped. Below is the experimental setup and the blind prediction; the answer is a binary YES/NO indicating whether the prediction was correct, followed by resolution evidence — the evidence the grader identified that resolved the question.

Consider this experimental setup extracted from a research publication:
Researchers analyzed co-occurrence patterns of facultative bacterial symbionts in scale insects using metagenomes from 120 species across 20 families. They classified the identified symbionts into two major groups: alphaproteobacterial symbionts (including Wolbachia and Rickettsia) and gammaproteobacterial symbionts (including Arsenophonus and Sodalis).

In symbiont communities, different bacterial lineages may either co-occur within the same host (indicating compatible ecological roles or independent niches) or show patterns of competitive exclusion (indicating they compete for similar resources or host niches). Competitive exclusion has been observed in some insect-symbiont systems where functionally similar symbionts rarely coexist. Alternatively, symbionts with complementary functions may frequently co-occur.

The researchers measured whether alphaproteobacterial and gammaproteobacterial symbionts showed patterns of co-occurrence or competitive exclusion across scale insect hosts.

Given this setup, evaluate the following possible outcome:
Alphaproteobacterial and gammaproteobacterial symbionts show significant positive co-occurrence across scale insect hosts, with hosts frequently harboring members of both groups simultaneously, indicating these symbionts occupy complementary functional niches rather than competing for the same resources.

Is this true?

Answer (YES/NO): YES